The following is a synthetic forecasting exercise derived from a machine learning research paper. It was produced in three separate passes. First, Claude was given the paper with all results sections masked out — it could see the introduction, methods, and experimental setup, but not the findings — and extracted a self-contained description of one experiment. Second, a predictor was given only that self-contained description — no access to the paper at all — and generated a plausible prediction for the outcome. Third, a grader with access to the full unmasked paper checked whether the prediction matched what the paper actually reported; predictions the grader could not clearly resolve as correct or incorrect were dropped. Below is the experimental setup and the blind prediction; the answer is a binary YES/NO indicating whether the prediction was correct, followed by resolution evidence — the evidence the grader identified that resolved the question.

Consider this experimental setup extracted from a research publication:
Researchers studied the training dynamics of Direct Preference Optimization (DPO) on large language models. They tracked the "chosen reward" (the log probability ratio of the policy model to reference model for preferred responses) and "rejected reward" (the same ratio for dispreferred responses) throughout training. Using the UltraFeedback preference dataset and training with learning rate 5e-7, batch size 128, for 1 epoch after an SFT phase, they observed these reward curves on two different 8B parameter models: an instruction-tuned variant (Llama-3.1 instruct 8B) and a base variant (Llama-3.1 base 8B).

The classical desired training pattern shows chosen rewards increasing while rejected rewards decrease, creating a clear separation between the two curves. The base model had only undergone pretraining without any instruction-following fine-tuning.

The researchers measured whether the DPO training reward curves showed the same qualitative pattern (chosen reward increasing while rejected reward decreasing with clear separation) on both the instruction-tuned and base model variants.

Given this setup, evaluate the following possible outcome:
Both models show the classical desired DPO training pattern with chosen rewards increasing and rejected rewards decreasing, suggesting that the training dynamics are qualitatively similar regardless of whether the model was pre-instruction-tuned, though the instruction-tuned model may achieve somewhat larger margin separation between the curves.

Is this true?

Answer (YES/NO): NO